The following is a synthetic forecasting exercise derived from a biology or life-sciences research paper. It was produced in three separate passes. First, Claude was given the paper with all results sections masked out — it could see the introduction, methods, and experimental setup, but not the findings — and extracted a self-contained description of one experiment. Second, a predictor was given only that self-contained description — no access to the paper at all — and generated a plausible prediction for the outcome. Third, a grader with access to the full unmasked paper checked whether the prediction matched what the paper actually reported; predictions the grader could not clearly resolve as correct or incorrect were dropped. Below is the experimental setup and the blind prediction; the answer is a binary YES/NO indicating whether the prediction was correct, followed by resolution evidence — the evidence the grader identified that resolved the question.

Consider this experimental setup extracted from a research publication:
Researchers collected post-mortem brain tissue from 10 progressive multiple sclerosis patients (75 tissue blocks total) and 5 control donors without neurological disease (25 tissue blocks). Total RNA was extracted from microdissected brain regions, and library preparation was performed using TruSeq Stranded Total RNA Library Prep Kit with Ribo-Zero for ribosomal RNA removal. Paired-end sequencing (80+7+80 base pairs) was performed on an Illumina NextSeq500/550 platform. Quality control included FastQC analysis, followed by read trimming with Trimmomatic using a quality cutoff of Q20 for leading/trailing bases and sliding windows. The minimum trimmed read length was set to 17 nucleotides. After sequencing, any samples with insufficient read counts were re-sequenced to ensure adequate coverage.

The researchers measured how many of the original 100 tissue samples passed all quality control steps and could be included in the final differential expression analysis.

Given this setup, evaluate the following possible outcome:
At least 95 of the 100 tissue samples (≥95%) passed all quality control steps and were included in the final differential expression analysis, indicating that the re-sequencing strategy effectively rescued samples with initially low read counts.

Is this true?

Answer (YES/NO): YES